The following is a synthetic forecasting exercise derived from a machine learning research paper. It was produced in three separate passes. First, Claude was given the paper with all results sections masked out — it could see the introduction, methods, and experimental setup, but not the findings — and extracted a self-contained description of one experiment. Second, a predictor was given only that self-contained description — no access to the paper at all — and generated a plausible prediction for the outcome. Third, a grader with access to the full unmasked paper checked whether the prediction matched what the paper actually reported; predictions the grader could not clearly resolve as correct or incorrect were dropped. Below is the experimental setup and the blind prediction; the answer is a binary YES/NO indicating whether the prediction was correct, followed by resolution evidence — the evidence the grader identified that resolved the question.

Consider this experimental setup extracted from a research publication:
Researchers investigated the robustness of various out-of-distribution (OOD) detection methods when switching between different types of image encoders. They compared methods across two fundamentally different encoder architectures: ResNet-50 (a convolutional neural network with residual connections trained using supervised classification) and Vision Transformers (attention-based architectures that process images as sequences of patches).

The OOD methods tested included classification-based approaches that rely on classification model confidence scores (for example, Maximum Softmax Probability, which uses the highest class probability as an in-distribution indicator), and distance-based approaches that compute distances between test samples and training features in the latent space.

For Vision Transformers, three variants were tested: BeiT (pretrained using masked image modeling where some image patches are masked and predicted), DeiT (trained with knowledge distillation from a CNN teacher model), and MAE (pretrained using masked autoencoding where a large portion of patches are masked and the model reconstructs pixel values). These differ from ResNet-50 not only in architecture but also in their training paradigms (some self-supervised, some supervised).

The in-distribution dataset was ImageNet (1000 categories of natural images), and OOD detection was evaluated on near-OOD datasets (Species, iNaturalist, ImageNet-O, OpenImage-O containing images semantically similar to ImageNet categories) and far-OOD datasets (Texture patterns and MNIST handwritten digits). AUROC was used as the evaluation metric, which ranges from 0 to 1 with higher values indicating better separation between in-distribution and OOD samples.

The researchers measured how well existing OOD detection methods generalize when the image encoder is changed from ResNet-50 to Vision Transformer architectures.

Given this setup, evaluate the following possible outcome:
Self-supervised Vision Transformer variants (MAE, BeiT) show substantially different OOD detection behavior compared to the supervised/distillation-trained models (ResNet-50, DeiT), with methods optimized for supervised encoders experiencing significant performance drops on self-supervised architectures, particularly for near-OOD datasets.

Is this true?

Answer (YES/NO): NO